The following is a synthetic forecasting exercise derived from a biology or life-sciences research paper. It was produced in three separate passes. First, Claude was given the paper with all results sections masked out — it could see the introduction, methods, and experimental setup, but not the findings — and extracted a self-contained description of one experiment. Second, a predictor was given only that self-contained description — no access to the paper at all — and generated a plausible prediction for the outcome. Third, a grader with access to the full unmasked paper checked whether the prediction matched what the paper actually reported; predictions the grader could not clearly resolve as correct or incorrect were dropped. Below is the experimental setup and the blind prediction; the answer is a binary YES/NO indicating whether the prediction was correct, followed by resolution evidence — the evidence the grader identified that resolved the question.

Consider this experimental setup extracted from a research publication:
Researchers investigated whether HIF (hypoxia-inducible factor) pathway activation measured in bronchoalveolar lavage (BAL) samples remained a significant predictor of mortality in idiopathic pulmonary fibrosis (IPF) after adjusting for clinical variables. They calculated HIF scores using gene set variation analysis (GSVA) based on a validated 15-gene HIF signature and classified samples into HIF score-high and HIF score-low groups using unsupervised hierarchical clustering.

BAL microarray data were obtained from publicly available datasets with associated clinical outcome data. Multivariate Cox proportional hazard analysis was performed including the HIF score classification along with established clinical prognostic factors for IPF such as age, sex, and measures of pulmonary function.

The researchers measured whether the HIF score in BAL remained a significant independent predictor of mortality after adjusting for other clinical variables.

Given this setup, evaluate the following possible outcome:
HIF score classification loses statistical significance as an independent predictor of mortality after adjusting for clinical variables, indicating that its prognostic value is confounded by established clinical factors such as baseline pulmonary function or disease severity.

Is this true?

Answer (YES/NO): NO